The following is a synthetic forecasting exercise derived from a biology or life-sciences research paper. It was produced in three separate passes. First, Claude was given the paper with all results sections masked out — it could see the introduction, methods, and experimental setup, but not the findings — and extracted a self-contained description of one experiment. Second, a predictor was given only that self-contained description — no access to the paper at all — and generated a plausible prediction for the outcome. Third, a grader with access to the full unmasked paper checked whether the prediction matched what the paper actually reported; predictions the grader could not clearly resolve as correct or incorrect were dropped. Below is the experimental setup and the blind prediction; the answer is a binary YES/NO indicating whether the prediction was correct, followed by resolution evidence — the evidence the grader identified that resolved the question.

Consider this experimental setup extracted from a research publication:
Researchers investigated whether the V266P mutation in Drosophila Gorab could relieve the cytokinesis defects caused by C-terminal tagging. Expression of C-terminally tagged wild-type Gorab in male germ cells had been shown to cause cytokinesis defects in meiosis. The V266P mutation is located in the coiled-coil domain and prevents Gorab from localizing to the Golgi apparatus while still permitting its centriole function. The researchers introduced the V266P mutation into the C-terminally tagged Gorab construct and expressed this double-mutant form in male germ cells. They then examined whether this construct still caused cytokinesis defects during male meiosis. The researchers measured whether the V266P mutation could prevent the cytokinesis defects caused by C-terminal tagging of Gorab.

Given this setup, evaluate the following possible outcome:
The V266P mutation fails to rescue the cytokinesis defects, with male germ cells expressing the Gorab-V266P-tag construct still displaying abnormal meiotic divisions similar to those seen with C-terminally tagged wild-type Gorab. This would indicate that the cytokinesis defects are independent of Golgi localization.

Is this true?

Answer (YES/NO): NO